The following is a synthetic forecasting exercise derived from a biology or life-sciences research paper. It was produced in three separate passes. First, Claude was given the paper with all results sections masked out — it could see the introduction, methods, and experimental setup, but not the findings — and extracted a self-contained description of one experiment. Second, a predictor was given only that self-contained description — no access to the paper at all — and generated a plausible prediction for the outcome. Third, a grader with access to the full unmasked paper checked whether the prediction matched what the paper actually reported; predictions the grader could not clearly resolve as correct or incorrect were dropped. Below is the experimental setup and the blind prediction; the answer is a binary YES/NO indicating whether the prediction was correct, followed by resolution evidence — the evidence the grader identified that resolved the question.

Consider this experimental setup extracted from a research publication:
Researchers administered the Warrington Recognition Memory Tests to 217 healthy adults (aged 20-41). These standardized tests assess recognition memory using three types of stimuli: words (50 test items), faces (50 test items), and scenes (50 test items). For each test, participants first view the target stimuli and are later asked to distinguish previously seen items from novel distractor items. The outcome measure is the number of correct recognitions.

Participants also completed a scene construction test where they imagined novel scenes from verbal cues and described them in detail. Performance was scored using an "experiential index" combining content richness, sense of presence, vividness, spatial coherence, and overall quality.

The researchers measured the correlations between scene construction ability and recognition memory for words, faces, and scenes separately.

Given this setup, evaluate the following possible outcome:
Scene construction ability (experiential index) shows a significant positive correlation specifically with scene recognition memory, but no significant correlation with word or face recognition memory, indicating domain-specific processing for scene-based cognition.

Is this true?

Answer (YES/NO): NO